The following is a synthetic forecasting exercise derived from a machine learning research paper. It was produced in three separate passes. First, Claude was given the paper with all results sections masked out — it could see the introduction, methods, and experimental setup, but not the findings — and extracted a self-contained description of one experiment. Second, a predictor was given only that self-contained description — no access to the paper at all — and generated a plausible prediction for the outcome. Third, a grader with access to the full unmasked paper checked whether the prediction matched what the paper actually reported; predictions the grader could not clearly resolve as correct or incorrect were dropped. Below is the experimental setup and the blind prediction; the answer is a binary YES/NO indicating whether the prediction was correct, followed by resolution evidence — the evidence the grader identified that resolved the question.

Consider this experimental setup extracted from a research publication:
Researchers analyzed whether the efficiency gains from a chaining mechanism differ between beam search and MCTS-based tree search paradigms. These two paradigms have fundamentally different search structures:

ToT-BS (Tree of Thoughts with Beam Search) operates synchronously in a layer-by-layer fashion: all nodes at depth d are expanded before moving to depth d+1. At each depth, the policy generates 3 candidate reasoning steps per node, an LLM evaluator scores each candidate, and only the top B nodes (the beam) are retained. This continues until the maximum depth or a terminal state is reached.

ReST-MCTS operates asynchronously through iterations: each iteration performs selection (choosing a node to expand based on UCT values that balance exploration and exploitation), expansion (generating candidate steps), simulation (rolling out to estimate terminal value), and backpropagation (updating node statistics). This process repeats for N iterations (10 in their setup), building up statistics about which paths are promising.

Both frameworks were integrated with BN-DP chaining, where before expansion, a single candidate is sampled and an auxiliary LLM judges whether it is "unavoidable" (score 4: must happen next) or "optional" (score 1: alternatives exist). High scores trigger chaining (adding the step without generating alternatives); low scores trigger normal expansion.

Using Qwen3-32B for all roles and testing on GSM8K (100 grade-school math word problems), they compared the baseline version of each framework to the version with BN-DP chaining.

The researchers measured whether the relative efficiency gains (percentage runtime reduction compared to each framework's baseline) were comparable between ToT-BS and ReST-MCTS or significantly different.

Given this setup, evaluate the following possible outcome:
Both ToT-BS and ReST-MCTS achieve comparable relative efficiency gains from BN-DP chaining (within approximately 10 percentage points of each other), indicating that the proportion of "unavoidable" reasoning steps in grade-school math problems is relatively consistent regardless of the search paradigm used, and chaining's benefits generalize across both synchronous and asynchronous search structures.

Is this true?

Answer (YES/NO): YES